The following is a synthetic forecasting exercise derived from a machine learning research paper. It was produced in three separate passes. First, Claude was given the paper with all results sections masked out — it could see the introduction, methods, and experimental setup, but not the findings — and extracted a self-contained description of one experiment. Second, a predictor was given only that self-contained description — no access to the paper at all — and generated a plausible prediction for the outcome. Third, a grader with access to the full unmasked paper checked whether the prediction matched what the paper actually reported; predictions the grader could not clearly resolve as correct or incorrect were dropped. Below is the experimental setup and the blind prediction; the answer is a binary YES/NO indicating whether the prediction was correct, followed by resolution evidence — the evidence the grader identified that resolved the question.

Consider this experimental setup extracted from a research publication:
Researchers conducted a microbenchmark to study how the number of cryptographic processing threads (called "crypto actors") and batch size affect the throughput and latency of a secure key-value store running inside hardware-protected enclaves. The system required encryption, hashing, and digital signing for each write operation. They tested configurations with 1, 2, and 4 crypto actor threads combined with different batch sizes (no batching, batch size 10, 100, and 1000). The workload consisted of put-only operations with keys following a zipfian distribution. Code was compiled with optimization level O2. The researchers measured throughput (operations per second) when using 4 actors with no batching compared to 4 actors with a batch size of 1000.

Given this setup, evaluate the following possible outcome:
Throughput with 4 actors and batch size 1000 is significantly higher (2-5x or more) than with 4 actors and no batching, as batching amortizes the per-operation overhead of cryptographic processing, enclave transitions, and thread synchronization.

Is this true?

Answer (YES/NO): YES